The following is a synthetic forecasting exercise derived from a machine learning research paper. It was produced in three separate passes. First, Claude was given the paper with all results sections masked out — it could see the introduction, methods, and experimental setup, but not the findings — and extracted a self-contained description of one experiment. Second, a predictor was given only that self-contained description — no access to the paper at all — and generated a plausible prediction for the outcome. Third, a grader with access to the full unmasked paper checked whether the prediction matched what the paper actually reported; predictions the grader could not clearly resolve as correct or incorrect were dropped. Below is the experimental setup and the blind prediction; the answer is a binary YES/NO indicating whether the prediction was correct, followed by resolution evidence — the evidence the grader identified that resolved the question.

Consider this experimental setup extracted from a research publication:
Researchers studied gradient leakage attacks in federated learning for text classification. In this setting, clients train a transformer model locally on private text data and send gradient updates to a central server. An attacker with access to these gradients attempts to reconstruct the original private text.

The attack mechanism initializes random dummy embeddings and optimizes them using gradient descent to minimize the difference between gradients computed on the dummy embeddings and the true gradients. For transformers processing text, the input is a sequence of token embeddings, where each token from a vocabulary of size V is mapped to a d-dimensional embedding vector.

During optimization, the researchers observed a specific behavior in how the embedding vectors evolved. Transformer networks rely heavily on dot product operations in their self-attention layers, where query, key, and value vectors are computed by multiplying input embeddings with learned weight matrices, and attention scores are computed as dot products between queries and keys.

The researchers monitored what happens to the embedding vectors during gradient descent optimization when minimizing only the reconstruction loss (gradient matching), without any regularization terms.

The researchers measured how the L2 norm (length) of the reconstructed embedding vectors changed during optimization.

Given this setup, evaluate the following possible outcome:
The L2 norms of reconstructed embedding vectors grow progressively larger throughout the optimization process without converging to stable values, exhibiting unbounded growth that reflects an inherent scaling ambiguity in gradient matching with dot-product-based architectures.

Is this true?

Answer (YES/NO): YES